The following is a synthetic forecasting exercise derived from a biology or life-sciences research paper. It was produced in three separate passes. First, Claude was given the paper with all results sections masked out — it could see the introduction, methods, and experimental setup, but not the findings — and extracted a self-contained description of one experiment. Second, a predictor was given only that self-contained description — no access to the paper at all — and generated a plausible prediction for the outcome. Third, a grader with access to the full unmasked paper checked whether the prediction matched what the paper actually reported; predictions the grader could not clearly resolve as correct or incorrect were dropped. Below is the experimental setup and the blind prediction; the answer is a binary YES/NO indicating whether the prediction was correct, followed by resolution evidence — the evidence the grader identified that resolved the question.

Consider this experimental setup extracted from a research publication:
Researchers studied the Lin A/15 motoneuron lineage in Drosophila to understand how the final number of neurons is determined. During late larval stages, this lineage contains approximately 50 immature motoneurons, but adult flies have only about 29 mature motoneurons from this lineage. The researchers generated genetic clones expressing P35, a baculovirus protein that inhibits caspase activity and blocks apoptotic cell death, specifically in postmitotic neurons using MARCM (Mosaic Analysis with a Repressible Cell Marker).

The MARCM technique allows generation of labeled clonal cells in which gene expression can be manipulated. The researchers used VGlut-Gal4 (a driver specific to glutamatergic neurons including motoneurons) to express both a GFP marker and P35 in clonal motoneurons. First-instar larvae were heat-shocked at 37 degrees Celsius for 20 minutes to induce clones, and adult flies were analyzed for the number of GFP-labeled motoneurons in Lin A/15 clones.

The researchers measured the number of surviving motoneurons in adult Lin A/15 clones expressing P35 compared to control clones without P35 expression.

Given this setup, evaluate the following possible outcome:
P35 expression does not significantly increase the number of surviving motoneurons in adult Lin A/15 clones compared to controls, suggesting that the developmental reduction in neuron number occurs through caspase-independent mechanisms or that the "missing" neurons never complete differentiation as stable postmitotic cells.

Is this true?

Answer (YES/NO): NO